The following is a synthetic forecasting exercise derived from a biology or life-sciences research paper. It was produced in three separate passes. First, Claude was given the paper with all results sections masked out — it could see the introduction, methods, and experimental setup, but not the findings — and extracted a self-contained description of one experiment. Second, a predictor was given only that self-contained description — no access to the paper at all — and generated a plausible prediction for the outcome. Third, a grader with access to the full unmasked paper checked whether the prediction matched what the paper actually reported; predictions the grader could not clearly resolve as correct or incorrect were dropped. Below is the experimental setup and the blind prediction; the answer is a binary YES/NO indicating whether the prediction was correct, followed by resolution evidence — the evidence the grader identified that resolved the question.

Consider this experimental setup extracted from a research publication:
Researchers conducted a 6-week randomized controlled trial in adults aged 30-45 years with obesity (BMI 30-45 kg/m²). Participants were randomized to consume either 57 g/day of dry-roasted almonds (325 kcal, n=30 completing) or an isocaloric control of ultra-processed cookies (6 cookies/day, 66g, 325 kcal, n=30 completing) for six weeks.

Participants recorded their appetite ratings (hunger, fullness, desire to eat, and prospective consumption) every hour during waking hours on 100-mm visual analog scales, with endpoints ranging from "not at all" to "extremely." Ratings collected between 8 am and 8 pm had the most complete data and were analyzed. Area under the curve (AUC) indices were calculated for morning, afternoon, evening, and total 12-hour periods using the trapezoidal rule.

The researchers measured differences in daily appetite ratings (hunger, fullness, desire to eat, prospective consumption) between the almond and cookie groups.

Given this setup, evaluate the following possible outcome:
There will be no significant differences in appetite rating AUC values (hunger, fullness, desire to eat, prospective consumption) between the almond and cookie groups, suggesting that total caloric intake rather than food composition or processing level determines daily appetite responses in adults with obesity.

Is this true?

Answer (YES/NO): NO